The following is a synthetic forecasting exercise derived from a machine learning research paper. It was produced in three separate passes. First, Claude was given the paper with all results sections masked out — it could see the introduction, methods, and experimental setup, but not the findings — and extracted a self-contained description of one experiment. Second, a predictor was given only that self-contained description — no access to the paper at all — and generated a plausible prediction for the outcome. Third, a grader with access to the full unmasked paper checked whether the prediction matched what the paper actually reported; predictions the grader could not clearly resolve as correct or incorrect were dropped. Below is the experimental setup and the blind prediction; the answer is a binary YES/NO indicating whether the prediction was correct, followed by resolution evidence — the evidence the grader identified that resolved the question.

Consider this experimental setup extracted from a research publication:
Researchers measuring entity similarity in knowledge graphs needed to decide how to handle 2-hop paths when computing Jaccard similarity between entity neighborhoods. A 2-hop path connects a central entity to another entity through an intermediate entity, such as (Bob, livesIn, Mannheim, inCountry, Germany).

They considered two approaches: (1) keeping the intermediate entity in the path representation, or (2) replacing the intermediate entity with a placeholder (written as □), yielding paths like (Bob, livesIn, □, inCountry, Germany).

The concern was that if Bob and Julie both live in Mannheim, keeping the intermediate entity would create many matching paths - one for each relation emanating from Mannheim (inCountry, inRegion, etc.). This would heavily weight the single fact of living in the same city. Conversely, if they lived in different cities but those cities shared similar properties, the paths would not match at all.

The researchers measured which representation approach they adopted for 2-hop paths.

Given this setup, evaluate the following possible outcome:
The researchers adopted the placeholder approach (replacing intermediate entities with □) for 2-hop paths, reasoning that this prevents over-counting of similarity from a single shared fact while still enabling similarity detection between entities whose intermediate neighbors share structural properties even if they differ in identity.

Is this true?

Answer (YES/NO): YES